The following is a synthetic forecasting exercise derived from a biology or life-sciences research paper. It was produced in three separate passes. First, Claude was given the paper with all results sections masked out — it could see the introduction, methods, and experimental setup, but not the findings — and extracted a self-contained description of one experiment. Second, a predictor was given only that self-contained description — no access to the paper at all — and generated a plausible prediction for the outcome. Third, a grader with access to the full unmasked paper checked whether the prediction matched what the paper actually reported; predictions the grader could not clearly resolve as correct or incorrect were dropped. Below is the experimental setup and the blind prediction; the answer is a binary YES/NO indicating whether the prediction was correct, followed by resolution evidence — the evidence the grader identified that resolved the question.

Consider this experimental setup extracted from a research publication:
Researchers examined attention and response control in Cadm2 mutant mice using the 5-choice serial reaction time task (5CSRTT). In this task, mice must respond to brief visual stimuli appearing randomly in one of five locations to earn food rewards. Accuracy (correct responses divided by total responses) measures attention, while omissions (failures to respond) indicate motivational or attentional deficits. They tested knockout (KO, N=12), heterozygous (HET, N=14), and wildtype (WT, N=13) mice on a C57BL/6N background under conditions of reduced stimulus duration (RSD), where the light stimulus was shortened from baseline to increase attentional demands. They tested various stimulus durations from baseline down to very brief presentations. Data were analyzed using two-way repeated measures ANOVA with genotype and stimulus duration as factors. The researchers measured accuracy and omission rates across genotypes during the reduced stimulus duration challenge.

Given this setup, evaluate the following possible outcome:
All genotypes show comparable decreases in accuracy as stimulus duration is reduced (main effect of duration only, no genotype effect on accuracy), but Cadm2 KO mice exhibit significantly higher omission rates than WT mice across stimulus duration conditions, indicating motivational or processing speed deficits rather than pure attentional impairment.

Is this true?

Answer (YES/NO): NO